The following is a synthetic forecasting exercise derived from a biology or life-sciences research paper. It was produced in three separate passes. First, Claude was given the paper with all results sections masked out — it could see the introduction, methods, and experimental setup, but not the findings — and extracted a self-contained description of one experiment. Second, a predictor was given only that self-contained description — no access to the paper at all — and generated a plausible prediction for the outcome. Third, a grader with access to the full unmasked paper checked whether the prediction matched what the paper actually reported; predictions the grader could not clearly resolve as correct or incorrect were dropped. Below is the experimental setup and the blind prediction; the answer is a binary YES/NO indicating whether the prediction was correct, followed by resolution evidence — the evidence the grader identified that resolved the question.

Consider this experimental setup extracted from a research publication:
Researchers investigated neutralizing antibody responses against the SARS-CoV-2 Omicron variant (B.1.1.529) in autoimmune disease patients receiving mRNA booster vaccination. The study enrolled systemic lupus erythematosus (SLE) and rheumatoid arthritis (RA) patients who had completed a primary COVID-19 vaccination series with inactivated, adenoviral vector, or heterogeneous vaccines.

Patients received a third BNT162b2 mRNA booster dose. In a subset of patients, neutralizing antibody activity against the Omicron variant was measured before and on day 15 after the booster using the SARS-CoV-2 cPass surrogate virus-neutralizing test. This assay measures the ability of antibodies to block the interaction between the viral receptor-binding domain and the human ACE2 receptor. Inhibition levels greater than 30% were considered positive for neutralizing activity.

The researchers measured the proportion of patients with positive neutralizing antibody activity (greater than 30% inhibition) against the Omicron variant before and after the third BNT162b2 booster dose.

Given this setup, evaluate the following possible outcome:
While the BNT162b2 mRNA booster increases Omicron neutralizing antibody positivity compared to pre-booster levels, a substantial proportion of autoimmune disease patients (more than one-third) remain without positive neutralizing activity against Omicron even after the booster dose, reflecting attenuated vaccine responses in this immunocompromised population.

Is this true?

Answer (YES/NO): YES